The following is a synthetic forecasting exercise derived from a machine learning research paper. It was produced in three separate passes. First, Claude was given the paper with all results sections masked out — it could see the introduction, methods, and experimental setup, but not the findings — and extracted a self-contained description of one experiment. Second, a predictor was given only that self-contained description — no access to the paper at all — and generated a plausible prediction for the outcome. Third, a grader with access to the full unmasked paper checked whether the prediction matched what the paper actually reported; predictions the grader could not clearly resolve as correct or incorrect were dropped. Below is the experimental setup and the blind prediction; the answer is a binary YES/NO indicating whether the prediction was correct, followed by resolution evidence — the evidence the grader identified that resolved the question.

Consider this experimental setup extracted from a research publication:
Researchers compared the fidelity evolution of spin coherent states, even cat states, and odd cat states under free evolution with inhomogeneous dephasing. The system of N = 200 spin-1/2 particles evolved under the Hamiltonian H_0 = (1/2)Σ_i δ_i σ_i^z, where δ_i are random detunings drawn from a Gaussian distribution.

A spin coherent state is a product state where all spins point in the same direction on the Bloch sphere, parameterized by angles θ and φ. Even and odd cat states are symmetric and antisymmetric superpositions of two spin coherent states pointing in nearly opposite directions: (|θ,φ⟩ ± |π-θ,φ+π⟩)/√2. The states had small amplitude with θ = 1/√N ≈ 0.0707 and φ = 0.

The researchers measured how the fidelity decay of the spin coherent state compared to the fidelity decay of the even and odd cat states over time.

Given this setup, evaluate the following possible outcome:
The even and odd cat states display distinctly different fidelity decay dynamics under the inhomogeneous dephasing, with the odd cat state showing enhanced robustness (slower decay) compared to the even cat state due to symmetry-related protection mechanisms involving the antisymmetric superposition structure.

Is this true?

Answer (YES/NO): NO